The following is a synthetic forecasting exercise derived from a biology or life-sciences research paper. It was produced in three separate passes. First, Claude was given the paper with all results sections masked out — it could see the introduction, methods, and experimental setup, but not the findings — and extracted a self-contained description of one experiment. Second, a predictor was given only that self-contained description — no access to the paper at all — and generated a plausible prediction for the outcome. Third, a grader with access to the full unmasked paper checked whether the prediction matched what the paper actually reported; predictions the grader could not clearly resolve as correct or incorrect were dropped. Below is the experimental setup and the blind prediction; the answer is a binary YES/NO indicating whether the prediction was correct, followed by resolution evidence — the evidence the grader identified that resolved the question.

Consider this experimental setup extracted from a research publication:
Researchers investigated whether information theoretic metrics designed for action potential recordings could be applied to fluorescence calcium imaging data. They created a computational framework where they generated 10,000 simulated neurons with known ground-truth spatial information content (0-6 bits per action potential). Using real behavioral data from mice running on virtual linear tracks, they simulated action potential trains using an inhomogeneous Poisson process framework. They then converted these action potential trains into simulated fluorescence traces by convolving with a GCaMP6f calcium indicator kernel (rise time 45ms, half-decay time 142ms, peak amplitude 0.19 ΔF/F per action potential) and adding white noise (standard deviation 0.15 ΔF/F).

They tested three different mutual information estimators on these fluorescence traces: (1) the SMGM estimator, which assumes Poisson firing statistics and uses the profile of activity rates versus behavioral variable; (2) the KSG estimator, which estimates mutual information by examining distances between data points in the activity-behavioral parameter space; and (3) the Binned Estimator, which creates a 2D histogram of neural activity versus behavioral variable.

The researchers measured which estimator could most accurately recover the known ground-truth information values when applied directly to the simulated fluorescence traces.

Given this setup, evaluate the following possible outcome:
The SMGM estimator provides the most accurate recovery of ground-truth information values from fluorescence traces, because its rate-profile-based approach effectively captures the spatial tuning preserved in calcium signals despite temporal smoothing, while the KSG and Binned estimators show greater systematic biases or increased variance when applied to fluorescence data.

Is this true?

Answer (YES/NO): YES